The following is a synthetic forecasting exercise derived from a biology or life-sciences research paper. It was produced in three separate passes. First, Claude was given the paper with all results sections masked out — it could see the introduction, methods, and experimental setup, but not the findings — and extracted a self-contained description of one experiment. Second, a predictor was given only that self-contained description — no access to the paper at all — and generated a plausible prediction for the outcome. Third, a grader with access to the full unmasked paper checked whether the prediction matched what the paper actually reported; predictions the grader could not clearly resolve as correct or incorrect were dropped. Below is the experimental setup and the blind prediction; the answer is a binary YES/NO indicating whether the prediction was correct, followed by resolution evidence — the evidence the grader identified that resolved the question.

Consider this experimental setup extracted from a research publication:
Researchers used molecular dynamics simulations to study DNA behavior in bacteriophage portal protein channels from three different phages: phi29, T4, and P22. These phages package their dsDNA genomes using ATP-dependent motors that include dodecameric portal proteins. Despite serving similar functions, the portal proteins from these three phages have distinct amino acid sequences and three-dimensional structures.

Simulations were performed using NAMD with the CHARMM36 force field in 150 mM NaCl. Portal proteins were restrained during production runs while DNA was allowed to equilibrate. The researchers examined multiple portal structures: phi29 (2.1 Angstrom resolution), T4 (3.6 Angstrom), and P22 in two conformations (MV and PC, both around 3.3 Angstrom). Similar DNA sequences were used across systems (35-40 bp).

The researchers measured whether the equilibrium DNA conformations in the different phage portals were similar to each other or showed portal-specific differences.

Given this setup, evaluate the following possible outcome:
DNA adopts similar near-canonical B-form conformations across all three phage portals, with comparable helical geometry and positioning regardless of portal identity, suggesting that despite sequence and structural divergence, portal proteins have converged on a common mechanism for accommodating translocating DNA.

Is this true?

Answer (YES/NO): NO